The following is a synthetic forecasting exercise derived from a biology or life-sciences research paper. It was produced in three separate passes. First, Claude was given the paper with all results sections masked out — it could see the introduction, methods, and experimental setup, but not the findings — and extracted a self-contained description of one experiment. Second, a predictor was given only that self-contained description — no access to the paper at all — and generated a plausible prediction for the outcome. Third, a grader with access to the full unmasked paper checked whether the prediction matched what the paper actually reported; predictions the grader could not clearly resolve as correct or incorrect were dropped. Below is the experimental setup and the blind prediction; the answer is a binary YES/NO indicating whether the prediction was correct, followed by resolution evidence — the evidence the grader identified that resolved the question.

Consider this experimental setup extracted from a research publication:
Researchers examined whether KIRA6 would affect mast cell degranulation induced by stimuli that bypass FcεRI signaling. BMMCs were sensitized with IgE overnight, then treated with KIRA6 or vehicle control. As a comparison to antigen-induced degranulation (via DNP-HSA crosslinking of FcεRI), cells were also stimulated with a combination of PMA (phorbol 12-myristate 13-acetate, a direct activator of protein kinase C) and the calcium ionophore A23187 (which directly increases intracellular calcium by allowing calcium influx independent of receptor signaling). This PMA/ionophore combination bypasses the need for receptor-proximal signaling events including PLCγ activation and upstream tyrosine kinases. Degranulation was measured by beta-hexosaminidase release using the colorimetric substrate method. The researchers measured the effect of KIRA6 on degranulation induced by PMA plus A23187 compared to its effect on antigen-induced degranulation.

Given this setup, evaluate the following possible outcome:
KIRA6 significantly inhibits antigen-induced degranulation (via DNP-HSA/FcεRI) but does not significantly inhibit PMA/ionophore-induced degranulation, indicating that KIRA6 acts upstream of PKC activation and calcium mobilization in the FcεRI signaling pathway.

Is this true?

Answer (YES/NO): YES